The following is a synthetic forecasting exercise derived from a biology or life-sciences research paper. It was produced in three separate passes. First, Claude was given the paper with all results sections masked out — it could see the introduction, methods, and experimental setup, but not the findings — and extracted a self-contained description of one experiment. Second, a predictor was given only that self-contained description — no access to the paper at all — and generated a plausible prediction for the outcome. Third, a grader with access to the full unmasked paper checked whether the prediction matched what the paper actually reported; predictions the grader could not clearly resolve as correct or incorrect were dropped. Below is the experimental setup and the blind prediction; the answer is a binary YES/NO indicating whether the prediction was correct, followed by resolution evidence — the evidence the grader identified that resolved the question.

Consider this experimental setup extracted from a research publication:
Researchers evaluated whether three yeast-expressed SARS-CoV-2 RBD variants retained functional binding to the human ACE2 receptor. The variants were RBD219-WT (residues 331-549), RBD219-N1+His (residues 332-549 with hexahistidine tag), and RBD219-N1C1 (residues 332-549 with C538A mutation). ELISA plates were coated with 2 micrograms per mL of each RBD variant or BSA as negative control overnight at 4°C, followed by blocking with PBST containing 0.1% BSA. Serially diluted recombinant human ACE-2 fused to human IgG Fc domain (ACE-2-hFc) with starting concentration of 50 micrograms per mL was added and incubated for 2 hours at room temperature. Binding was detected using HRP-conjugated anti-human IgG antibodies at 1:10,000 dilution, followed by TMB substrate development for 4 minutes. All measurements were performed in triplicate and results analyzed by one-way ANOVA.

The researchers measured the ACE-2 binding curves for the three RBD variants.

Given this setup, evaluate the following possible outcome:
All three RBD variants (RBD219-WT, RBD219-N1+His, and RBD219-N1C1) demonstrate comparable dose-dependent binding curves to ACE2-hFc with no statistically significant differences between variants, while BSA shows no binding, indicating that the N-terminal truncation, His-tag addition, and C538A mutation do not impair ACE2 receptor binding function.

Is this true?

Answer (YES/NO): YES